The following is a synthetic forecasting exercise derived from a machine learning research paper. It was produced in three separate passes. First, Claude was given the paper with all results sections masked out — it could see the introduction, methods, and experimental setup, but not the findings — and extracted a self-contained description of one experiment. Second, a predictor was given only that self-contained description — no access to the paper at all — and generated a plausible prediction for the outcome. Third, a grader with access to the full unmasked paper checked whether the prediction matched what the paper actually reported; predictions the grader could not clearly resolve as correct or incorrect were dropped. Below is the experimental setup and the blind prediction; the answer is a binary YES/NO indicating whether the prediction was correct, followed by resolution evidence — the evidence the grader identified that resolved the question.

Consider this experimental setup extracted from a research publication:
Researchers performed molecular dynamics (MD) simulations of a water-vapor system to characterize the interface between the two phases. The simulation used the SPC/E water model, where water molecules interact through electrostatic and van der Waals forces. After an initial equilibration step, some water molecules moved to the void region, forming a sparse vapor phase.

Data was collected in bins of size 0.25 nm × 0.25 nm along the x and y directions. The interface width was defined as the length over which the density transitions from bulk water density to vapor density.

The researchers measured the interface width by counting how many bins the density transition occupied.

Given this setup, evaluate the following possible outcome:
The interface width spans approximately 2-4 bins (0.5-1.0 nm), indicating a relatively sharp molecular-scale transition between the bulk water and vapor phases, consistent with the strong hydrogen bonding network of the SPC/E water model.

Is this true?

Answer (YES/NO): YES